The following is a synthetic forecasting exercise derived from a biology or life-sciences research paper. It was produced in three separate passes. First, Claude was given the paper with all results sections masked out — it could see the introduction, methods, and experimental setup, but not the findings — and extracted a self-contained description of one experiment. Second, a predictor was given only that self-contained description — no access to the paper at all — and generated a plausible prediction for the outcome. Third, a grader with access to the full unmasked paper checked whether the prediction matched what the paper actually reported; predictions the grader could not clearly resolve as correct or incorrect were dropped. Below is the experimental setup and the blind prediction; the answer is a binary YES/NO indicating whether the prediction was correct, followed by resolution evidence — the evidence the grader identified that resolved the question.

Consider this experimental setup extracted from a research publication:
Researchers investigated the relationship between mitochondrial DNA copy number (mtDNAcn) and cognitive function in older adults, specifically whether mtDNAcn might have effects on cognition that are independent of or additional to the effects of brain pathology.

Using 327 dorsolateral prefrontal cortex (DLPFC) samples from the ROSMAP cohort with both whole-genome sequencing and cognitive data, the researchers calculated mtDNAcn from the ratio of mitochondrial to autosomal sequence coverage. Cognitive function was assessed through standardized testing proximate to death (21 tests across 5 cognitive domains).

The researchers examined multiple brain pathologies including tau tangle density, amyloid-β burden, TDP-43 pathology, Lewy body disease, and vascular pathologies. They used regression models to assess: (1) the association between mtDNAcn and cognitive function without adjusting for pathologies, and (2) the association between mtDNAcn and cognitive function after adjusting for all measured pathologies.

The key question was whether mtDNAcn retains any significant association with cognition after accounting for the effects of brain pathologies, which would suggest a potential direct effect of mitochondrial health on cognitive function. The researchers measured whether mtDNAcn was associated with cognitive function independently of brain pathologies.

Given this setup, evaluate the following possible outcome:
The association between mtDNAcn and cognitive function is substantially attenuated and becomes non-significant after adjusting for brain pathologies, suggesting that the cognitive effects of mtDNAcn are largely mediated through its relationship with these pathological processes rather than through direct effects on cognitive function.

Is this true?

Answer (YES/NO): NO